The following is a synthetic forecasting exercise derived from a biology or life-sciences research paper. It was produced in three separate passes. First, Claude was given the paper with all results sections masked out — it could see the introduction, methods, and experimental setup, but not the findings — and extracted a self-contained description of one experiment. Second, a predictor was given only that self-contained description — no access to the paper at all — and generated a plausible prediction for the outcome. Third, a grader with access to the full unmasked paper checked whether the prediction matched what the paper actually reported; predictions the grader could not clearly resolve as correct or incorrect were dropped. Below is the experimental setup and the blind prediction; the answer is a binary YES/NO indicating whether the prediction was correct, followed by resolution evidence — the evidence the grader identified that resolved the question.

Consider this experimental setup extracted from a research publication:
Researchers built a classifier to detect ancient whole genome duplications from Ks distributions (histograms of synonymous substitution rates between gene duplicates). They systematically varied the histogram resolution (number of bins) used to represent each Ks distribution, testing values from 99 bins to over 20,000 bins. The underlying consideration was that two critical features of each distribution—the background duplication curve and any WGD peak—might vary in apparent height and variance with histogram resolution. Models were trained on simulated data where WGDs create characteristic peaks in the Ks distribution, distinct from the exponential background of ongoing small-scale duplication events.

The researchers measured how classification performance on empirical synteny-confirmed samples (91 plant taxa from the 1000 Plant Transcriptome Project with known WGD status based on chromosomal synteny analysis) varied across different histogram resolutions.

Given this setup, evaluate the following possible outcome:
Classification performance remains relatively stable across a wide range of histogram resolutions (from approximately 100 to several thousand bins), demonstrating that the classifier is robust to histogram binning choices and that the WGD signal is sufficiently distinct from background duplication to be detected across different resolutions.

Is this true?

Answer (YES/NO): NO